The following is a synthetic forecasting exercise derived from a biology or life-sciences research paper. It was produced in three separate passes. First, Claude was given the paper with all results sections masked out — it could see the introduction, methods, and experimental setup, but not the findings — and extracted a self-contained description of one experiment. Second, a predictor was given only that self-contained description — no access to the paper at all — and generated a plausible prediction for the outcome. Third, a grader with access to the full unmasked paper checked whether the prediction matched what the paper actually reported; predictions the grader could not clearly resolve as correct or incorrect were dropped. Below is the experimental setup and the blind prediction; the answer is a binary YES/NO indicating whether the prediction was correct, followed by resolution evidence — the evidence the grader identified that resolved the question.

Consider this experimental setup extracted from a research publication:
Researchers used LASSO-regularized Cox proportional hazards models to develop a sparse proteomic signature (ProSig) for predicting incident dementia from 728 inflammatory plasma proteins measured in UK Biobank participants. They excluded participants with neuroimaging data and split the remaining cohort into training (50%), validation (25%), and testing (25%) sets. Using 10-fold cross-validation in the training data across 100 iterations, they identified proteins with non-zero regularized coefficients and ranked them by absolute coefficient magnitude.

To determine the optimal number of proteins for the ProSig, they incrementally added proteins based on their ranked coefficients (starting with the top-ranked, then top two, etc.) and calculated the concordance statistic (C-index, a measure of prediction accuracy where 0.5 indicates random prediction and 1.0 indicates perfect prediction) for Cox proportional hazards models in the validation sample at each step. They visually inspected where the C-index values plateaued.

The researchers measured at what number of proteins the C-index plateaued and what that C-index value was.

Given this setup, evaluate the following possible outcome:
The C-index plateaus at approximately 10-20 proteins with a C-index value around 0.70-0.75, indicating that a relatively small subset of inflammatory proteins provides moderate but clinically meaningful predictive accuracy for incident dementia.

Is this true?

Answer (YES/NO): NO